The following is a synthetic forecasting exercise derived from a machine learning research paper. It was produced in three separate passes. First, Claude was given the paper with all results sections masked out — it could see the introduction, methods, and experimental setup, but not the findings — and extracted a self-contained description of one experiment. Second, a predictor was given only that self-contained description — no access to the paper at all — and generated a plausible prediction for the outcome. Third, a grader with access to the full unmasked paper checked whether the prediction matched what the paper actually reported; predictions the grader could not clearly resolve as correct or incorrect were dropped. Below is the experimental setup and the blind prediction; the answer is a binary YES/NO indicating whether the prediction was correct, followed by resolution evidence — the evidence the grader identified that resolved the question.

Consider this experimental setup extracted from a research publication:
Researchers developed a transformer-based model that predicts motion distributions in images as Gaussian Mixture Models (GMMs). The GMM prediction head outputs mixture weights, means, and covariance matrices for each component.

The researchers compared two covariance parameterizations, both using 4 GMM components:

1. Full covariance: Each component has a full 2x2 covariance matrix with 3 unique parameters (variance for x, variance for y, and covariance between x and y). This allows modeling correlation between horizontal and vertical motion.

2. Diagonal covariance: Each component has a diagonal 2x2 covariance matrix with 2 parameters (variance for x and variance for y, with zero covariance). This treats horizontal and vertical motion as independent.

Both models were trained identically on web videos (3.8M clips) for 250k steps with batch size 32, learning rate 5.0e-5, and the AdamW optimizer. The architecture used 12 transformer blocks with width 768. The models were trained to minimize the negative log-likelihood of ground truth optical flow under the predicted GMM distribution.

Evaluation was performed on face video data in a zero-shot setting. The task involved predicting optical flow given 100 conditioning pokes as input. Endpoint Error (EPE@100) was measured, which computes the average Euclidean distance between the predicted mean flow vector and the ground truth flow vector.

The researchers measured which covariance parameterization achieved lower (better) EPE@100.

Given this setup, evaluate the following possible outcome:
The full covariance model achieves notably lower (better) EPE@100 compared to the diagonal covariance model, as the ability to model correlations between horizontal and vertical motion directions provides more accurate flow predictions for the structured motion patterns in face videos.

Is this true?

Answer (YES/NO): NO